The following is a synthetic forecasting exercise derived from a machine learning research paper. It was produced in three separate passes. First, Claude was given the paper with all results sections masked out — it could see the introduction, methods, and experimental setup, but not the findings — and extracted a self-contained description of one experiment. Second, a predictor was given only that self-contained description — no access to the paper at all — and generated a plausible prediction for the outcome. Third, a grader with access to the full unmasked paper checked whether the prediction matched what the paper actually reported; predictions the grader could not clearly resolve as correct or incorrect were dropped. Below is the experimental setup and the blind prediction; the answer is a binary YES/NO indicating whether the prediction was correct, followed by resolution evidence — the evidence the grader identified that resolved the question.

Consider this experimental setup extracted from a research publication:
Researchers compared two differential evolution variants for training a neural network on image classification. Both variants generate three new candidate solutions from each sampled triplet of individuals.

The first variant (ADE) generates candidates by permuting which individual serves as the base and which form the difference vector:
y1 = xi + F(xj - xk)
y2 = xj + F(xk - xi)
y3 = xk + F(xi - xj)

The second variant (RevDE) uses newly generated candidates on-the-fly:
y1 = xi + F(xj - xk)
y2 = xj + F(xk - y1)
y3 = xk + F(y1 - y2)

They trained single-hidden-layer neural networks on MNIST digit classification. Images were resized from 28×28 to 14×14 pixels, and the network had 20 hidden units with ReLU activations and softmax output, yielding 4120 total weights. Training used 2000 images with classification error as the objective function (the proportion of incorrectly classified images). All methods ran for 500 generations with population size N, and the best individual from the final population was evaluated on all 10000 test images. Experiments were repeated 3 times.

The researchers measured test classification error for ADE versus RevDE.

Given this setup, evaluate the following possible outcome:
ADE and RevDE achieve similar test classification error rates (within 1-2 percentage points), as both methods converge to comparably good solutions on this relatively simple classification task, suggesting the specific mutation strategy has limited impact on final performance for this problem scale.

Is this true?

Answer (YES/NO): YES